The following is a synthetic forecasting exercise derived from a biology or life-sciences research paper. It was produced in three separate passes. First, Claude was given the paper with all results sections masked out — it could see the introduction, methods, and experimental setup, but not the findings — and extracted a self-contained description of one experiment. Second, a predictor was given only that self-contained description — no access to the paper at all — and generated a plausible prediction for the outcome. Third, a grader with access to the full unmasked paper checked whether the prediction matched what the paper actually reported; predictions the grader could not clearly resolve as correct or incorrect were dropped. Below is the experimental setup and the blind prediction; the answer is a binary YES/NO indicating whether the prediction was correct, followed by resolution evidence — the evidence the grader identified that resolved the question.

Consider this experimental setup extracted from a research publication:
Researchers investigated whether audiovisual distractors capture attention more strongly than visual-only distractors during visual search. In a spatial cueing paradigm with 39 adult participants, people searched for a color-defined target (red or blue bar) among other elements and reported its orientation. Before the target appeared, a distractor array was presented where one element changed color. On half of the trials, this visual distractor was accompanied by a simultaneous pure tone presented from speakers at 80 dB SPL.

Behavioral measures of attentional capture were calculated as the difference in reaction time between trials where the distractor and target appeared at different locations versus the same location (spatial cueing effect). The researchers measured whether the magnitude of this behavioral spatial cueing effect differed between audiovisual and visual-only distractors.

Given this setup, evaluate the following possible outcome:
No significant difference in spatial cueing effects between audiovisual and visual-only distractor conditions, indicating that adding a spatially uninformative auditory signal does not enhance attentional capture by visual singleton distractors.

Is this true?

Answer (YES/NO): NO